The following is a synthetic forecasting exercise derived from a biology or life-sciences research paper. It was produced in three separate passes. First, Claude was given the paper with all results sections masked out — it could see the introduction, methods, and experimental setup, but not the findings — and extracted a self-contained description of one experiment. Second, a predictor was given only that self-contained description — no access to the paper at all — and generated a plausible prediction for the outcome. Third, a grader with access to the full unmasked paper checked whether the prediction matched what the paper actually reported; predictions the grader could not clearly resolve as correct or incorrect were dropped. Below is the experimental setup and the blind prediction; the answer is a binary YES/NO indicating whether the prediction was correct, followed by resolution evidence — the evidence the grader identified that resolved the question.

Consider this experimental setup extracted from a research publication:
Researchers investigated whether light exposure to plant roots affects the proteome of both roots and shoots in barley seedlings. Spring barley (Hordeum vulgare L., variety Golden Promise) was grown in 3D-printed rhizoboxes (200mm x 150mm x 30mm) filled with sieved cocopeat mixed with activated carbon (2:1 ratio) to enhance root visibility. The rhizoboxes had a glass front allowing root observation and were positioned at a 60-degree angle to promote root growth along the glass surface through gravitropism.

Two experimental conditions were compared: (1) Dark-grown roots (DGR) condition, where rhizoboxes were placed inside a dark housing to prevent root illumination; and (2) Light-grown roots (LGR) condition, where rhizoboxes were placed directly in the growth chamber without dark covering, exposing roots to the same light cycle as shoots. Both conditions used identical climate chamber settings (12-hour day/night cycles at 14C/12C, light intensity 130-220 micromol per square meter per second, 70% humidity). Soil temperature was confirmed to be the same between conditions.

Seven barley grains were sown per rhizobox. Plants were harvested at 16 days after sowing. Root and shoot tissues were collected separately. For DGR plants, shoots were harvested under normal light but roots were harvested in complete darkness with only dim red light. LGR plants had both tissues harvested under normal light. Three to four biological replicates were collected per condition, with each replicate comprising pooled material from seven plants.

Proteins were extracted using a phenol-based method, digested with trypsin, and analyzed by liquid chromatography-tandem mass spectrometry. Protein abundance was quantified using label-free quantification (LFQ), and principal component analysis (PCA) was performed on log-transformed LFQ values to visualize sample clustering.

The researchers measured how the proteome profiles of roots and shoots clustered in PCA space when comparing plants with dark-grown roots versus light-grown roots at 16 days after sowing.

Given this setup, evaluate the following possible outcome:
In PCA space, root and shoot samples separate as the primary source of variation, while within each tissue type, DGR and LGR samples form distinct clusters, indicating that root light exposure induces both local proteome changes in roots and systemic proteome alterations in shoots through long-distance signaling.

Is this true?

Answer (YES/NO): NO